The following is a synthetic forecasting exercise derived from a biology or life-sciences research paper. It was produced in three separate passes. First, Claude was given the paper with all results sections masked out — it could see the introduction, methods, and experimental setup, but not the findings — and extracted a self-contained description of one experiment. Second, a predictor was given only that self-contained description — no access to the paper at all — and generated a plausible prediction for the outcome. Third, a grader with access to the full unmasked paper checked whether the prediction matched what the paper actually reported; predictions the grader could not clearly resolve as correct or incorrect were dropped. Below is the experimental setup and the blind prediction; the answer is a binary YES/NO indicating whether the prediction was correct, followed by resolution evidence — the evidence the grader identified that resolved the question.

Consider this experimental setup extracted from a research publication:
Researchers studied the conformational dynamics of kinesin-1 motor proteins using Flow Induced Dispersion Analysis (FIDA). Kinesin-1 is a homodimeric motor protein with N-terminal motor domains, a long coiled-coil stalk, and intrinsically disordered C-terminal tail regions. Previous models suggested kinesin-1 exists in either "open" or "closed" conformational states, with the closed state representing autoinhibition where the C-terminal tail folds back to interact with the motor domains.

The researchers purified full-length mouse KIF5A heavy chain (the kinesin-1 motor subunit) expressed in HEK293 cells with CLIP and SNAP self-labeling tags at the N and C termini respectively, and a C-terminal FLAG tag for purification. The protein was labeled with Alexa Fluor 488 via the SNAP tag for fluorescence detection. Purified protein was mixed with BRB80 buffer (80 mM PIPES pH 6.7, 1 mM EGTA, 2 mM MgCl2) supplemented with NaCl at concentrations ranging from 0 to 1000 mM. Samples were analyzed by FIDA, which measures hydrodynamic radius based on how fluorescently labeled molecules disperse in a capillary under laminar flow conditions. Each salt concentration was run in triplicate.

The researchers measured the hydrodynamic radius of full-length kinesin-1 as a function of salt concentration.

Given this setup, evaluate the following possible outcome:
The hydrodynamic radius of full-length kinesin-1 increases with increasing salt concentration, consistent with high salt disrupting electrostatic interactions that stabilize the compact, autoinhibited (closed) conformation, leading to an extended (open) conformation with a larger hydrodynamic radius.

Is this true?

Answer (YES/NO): NO